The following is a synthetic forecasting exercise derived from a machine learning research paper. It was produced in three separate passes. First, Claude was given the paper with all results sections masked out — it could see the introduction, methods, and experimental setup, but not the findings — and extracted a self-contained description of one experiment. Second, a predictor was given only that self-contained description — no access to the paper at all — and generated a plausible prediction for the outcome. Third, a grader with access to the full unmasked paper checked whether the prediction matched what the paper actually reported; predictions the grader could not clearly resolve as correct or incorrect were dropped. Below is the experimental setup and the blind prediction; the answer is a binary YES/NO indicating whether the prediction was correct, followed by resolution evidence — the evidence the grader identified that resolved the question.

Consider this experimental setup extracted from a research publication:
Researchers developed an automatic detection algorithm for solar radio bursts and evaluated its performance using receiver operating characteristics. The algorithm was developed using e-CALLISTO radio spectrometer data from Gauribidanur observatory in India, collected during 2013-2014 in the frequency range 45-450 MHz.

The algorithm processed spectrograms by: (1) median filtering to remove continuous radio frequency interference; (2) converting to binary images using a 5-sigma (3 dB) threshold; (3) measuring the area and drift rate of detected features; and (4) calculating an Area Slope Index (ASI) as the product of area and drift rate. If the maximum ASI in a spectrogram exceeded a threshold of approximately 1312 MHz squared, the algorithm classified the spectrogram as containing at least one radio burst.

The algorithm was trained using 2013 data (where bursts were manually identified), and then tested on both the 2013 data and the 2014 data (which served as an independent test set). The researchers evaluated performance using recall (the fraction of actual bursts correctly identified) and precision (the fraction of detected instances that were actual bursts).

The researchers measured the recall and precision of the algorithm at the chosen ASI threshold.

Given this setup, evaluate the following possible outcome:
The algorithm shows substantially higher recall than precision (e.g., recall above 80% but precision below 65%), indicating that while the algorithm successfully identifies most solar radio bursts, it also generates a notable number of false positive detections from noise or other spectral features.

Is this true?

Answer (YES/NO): YES